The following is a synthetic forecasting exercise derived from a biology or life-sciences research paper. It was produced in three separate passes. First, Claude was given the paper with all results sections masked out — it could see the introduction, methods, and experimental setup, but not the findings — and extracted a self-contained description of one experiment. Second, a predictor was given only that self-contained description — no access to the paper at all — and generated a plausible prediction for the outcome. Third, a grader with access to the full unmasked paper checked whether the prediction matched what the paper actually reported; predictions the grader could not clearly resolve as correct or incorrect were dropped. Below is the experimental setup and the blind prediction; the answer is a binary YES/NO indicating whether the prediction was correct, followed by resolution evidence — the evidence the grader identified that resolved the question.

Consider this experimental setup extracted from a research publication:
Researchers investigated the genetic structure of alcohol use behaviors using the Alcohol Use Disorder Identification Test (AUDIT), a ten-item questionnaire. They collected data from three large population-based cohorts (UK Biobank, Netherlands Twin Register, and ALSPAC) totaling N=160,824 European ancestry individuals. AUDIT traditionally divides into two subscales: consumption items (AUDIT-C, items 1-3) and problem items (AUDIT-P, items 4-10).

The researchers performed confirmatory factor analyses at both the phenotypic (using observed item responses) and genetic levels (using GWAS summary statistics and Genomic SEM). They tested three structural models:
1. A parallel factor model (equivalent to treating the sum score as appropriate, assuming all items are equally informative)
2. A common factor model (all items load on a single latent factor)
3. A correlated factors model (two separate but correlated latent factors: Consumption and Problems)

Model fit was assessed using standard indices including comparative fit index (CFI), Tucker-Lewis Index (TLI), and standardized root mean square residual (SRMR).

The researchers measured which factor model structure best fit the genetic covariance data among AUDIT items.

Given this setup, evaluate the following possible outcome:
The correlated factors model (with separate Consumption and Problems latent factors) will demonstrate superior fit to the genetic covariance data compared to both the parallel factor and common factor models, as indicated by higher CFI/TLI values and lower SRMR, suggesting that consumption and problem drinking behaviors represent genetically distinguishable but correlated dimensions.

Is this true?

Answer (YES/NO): YES